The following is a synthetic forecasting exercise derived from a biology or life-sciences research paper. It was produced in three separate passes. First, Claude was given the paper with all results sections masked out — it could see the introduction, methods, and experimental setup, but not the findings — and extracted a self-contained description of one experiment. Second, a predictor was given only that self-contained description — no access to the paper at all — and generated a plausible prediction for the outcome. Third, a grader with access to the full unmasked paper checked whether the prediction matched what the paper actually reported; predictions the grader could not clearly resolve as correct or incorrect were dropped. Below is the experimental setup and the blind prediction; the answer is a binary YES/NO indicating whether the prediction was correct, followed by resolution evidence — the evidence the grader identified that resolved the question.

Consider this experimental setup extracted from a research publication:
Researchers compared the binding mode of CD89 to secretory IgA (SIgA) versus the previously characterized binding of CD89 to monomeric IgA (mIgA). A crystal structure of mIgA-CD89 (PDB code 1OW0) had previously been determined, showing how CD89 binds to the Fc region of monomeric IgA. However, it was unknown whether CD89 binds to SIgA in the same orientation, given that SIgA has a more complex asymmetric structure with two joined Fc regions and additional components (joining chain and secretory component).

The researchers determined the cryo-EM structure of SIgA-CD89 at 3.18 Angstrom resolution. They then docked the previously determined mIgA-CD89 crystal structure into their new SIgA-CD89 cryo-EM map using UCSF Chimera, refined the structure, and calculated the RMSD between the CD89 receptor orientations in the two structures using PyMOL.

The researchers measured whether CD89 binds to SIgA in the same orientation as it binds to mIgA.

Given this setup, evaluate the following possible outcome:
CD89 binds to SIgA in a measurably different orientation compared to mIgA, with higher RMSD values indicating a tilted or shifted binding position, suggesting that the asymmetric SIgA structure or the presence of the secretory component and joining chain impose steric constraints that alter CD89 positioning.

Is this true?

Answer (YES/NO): NO